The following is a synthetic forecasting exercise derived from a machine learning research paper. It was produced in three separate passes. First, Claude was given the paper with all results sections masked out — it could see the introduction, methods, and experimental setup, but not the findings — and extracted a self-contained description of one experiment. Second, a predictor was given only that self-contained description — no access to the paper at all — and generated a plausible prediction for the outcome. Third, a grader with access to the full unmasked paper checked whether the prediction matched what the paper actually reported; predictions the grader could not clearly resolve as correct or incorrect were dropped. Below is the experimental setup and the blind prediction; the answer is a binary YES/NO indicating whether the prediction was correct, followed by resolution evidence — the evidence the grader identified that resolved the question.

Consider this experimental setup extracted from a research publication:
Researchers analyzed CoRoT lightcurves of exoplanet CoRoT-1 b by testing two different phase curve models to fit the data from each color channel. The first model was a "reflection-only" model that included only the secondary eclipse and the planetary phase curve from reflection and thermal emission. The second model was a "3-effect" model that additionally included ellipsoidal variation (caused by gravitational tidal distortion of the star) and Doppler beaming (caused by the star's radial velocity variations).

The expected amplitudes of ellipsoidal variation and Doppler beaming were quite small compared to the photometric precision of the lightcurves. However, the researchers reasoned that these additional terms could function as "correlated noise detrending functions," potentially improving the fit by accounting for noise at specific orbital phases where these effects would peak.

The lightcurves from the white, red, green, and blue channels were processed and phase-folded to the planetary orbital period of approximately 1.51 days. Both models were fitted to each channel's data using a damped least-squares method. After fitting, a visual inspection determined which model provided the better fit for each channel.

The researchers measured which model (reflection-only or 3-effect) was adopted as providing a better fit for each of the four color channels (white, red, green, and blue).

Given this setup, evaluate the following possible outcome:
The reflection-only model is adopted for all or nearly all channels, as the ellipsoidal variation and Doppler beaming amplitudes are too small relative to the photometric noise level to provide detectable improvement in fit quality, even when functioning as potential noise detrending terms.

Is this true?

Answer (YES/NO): YES